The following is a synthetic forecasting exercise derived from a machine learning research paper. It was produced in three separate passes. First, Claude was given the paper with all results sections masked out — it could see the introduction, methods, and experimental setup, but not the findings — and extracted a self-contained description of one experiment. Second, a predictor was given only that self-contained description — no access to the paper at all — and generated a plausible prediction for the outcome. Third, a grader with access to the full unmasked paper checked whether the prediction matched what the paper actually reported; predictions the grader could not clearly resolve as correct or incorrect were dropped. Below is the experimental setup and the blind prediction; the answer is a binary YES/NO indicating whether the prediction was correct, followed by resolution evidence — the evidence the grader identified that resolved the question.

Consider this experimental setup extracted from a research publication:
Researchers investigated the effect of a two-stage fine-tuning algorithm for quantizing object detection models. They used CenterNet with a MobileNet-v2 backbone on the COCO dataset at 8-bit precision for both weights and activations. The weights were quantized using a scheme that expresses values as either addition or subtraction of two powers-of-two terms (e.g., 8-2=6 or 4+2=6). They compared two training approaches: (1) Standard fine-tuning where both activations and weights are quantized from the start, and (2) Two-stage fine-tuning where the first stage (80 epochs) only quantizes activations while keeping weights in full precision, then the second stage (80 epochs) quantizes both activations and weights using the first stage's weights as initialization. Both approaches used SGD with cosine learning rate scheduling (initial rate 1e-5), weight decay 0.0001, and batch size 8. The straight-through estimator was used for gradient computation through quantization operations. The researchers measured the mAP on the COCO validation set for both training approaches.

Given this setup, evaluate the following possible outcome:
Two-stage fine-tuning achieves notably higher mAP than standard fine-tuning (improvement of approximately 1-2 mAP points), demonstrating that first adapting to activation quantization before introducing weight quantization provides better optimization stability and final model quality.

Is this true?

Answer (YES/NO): NO